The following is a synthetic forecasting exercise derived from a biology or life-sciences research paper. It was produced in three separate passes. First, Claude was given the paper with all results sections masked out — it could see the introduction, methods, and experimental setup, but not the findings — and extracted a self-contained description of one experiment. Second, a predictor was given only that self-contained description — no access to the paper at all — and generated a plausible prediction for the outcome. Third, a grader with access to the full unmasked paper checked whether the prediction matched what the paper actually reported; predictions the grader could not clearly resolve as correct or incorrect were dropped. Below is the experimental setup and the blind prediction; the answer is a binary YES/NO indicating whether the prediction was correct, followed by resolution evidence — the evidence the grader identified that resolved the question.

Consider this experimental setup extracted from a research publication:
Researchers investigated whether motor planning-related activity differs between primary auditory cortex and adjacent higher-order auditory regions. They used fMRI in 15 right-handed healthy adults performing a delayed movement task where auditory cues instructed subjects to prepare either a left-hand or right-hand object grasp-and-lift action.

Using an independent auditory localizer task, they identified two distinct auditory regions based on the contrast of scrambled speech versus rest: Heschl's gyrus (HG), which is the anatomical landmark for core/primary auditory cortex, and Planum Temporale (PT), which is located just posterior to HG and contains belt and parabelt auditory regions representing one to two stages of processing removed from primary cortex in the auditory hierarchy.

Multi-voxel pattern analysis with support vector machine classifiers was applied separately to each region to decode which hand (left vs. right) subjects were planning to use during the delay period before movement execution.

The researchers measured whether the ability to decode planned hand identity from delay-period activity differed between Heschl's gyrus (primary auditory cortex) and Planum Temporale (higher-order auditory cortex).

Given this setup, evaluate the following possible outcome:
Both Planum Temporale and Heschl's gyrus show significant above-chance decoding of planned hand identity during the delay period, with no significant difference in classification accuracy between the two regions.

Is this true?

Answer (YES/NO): NO